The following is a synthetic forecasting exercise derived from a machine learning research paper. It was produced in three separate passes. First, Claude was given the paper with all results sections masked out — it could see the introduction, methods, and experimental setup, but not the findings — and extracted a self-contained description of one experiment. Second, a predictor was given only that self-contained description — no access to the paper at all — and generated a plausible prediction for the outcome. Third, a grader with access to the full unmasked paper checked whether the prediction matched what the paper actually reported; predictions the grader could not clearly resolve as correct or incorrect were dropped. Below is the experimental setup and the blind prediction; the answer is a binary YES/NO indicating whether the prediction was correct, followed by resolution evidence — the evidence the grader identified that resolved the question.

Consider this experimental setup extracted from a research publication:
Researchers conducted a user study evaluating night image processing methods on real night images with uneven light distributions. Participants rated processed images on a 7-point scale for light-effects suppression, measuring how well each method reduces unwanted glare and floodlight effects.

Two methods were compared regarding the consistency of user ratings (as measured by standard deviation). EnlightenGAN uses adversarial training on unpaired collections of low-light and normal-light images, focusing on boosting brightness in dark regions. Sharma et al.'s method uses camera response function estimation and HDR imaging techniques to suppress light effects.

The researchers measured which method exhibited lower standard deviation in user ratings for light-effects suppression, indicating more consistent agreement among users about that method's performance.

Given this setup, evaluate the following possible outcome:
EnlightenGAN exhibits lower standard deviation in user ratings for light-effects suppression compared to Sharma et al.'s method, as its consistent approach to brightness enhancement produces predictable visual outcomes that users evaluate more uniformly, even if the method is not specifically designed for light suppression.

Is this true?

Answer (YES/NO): YES